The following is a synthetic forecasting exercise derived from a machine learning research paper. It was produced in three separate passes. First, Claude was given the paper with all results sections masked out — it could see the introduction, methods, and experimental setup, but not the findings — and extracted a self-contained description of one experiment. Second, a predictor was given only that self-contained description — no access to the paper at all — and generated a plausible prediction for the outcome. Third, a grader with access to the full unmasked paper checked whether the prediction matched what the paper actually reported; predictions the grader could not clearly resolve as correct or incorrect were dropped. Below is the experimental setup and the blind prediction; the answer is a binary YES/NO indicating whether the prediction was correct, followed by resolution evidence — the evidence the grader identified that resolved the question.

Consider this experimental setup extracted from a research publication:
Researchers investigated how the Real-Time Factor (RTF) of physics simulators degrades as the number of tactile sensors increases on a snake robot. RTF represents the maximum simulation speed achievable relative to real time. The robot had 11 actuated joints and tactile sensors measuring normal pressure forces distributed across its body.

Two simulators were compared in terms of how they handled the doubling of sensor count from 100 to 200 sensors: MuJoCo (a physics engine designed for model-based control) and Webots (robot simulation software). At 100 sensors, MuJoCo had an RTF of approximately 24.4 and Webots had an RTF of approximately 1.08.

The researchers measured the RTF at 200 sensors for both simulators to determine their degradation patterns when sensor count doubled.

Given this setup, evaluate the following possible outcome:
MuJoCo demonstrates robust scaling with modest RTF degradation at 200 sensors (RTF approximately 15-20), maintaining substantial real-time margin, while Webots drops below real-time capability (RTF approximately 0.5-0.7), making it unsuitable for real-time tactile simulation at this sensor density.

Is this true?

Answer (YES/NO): NO